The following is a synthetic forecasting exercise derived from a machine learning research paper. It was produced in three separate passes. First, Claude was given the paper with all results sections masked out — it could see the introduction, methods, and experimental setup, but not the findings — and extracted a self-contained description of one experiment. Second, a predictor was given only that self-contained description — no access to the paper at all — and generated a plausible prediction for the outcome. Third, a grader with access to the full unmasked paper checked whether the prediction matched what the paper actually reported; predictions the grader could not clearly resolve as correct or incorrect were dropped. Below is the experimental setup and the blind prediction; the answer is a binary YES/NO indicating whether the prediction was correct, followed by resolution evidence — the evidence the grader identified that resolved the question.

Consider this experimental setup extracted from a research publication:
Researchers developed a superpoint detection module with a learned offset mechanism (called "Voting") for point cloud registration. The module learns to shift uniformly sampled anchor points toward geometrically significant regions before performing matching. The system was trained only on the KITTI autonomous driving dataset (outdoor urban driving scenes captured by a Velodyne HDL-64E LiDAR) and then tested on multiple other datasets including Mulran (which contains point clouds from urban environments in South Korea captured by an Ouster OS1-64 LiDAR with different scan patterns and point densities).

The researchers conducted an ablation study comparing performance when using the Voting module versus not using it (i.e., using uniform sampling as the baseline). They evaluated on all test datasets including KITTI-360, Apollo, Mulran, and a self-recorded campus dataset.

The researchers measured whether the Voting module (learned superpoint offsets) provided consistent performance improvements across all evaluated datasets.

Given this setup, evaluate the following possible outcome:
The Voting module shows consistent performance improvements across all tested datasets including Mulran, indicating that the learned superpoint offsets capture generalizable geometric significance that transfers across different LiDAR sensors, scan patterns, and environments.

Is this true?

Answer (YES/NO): NO